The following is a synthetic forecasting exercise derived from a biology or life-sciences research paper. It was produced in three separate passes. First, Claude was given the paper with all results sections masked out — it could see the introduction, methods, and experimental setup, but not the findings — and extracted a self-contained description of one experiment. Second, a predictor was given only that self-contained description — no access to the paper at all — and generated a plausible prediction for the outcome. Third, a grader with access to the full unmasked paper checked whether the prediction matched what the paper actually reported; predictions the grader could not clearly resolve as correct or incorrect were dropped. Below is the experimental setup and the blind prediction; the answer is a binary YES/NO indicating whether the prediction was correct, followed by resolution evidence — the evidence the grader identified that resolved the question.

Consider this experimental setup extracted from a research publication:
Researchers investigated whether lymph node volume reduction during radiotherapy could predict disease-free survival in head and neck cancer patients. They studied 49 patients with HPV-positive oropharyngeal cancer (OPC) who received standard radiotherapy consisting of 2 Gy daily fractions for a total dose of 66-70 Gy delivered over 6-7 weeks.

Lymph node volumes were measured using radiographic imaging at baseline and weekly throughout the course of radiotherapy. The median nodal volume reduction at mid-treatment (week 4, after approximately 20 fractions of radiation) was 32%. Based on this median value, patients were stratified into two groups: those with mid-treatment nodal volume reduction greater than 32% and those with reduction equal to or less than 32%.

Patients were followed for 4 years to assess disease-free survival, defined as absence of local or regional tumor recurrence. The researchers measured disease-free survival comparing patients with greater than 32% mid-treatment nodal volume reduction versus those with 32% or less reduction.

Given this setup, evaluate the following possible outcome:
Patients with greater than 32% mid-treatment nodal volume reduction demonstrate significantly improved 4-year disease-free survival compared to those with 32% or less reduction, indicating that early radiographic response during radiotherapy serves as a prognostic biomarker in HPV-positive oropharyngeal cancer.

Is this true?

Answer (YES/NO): YES